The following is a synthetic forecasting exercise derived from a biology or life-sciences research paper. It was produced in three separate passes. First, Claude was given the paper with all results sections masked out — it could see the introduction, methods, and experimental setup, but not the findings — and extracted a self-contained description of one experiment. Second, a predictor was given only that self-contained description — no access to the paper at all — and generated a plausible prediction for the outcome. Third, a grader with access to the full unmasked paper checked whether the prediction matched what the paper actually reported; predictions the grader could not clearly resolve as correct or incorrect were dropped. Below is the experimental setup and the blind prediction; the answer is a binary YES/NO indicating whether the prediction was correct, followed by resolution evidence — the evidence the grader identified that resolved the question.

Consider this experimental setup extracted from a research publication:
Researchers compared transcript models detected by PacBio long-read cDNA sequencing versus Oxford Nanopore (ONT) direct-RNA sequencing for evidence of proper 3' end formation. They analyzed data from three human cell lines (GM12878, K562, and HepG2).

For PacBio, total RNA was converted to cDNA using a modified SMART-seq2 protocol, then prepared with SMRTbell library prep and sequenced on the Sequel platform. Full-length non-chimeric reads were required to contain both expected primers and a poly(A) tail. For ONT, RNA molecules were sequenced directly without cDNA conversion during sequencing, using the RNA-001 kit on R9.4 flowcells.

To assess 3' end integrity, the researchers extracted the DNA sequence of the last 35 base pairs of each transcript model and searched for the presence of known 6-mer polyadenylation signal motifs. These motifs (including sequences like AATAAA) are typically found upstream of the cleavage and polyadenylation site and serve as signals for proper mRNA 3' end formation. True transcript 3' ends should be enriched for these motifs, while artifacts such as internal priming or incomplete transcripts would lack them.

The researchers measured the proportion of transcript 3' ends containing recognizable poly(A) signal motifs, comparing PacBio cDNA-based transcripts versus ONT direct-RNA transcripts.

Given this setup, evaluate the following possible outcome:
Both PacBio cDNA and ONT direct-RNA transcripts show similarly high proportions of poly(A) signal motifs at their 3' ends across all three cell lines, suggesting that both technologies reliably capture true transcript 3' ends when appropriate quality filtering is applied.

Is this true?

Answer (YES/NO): YES